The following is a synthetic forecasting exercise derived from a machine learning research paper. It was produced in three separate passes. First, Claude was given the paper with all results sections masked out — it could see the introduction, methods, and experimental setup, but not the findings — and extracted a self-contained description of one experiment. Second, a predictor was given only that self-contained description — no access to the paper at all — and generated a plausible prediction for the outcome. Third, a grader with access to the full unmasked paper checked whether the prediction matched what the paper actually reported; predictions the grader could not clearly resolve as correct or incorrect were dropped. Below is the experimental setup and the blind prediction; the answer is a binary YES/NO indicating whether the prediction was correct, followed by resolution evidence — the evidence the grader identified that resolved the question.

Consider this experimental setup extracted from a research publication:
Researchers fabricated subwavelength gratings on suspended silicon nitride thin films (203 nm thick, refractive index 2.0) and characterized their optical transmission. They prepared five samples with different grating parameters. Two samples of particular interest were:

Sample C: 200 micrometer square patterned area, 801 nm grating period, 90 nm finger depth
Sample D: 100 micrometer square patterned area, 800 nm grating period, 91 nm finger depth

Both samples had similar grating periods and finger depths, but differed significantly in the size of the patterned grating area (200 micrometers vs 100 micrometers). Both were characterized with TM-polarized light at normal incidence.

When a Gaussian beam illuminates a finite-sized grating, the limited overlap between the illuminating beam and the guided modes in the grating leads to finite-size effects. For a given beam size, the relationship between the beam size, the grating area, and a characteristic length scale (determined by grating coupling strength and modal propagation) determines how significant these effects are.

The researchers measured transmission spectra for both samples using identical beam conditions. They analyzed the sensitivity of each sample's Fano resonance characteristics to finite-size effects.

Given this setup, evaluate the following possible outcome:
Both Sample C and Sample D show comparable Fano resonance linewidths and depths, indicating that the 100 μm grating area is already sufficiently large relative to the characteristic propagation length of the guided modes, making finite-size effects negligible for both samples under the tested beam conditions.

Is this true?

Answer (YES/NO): NO